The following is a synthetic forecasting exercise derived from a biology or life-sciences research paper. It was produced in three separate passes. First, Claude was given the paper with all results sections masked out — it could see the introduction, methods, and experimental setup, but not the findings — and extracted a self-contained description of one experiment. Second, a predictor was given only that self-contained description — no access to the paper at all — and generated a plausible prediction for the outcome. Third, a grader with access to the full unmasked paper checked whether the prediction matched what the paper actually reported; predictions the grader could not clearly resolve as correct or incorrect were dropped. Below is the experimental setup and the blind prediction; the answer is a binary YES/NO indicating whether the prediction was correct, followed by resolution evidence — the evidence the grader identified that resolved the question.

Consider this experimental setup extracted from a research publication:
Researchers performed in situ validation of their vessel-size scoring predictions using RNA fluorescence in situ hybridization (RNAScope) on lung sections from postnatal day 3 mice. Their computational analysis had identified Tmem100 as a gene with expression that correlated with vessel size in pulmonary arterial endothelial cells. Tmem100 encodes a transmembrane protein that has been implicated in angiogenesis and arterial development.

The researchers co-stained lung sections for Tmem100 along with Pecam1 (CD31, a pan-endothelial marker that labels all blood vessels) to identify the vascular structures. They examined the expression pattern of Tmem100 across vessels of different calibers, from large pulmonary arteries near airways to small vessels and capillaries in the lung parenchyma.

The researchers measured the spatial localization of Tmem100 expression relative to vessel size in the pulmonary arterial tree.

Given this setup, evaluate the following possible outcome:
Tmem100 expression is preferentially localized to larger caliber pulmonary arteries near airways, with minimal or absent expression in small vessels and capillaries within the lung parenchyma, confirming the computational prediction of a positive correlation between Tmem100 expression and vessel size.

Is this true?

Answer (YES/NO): NO